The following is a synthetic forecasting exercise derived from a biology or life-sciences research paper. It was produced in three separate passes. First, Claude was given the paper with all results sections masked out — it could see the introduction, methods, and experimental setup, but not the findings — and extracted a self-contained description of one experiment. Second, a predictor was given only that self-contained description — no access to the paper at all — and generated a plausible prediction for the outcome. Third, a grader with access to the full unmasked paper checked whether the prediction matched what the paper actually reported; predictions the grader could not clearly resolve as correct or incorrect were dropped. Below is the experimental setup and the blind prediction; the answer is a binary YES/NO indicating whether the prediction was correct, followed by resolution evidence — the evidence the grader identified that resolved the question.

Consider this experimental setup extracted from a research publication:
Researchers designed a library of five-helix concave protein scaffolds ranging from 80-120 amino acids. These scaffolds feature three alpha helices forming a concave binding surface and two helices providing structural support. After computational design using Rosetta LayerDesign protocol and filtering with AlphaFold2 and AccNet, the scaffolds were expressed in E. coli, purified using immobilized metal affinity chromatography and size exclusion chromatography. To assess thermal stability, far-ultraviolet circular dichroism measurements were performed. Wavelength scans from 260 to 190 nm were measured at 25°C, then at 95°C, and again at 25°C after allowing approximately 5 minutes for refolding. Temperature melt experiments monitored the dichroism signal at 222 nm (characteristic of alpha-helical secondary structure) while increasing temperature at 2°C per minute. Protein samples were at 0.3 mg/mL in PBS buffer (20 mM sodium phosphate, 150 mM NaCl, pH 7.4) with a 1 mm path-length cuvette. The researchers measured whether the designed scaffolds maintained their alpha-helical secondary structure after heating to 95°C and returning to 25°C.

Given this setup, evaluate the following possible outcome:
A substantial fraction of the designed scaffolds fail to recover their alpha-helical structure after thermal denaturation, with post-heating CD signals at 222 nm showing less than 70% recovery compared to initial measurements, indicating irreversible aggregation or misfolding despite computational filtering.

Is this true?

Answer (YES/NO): NO